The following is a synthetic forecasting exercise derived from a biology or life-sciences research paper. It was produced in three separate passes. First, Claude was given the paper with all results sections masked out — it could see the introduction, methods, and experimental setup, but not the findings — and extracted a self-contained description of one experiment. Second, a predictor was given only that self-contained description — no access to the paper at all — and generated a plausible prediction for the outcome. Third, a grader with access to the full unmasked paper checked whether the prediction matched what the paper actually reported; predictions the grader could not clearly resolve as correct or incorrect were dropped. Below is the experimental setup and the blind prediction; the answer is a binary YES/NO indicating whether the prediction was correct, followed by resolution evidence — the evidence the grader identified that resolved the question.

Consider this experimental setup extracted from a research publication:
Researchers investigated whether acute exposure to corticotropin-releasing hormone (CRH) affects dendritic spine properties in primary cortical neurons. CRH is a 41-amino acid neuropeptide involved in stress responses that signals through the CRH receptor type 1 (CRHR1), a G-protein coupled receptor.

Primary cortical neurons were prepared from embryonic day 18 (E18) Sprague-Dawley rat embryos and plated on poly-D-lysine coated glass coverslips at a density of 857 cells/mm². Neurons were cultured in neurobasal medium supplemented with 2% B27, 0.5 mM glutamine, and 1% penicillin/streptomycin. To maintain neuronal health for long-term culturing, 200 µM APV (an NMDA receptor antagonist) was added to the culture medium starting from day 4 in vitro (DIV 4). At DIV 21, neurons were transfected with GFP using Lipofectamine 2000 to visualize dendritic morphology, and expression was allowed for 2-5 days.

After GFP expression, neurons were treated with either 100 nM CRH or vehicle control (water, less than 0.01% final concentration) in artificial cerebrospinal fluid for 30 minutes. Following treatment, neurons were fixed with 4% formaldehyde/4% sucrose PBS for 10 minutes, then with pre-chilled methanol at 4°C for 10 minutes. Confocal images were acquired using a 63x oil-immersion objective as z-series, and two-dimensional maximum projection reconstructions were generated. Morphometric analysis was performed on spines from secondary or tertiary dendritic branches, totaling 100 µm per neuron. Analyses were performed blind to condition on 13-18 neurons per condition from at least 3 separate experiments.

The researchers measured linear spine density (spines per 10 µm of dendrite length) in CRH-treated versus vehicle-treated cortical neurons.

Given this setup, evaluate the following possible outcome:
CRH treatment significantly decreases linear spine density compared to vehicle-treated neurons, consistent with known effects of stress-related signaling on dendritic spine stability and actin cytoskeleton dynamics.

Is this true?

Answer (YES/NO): YES